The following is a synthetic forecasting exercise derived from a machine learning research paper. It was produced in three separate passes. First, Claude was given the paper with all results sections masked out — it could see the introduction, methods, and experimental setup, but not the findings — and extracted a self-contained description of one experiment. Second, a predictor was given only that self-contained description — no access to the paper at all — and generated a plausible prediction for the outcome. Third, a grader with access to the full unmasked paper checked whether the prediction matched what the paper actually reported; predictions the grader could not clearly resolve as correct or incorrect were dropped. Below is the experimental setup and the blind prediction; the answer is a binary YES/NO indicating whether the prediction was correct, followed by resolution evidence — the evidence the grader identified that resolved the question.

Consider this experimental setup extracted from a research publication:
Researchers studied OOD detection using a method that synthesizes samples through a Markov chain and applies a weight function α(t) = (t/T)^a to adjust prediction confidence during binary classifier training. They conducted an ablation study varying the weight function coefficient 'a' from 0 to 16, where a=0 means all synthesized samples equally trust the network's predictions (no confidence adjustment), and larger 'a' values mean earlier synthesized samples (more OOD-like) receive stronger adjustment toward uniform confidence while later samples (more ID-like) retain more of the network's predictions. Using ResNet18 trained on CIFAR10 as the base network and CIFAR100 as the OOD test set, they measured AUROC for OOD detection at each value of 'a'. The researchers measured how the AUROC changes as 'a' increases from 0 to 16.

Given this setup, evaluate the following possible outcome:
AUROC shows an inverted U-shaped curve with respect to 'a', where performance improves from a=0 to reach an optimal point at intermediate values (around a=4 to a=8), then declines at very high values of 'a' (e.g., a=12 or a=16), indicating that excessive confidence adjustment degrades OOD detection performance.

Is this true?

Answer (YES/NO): NO